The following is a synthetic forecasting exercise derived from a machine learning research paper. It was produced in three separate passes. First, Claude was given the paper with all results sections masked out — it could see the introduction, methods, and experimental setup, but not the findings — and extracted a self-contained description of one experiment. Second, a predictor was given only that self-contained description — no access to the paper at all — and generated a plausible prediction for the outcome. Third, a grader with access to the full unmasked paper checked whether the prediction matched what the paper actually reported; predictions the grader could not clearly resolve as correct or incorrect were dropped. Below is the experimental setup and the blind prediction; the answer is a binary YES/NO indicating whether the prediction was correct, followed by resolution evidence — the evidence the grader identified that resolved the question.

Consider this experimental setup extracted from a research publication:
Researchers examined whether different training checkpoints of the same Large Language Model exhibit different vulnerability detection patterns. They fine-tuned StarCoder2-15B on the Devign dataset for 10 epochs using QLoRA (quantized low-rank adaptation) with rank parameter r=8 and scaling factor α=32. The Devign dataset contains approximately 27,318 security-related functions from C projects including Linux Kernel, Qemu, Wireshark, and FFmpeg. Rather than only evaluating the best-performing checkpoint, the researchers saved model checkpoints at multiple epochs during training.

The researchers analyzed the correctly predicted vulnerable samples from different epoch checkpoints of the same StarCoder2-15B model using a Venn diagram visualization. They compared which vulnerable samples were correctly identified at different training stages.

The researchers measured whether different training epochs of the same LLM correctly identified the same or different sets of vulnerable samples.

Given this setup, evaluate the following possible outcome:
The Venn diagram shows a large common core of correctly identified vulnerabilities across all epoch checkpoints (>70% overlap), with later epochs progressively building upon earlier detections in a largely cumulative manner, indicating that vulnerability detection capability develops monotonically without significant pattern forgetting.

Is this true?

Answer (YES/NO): NO